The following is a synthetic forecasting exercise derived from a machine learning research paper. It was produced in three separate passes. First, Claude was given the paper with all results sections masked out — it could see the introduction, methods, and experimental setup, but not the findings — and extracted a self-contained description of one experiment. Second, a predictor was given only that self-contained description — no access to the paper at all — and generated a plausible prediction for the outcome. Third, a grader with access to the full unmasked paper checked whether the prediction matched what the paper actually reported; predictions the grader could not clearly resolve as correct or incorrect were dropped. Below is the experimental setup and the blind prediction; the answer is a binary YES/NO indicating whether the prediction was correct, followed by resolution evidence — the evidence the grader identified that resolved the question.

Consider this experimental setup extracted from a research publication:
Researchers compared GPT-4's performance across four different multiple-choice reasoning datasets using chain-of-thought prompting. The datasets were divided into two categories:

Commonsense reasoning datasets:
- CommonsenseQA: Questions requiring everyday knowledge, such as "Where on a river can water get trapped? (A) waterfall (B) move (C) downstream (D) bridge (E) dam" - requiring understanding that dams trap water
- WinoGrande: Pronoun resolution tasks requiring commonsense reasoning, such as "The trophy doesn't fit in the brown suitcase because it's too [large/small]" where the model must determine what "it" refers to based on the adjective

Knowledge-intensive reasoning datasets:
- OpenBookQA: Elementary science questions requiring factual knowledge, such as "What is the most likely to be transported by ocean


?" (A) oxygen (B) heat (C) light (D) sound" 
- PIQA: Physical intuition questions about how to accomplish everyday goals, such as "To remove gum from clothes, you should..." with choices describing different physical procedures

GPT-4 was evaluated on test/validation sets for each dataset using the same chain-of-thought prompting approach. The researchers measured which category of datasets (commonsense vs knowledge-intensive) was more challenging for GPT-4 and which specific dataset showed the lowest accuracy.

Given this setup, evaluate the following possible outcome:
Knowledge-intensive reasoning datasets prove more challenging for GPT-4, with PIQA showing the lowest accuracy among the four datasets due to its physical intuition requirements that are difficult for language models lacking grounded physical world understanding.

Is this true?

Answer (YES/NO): NO